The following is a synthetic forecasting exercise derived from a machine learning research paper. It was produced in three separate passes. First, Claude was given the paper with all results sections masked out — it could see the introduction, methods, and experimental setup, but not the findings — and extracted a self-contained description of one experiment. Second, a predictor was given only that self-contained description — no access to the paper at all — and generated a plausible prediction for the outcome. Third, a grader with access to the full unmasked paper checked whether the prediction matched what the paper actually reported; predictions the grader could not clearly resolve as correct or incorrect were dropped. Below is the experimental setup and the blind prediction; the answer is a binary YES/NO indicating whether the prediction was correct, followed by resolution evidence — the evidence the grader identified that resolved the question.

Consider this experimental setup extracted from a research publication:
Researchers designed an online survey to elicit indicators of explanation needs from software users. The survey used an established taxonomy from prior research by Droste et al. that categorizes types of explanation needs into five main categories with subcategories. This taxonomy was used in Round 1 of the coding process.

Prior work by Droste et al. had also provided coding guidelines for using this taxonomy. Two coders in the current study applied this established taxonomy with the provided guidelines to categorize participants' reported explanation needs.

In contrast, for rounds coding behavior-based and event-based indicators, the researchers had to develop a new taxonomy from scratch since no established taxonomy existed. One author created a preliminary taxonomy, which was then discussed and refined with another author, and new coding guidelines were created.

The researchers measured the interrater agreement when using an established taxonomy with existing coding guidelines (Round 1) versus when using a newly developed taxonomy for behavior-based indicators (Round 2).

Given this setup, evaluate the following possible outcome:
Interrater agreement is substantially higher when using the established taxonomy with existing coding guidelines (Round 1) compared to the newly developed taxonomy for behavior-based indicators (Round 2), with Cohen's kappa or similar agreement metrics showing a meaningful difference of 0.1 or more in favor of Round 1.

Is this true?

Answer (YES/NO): NO